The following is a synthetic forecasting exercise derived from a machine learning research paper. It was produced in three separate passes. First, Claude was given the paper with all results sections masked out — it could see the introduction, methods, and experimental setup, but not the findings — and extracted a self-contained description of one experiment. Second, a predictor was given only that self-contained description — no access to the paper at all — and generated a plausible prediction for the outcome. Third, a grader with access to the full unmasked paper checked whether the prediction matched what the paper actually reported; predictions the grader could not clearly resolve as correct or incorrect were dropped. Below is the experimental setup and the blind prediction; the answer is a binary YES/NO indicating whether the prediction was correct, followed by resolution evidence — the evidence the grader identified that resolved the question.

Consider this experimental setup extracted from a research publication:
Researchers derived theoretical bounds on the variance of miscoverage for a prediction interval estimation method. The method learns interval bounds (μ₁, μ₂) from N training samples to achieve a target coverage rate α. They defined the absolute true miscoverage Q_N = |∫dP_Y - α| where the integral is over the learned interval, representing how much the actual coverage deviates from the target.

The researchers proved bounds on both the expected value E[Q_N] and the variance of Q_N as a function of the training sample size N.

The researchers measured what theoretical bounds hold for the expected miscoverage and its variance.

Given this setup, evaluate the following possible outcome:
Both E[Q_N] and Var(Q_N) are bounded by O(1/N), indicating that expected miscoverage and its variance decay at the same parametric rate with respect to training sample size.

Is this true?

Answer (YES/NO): NO